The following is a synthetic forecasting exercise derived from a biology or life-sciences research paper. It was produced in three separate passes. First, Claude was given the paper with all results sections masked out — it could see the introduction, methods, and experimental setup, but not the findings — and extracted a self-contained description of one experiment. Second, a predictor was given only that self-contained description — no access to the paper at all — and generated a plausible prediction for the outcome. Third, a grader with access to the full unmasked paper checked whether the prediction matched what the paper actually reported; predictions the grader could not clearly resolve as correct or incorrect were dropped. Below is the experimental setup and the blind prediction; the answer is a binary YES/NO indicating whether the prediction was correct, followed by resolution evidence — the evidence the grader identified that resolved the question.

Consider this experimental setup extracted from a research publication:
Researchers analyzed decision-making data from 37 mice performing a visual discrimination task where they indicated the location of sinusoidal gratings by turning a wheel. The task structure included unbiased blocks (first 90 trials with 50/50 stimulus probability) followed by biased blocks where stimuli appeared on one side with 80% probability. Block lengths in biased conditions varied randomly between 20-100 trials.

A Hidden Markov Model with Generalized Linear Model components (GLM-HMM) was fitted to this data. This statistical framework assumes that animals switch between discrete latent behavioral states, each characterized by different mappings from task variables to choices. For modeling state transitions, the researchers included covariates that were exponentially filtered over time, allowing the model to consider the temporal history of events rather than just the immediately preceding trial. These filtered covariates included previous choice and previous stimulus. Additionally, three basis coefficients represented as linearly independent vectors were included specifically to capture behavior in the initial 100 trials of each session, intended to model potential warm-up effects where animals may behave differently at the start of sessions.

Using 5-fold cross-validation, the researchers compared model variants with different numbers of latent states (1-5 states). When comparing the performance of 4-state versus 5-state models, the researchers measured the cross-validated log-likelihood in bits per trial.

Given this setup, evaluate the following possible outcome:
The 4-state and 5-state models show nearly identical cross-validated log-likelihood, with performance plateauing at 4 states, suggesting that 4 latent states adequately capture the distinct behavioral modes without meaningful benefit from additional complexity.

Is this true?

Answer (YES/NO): NO